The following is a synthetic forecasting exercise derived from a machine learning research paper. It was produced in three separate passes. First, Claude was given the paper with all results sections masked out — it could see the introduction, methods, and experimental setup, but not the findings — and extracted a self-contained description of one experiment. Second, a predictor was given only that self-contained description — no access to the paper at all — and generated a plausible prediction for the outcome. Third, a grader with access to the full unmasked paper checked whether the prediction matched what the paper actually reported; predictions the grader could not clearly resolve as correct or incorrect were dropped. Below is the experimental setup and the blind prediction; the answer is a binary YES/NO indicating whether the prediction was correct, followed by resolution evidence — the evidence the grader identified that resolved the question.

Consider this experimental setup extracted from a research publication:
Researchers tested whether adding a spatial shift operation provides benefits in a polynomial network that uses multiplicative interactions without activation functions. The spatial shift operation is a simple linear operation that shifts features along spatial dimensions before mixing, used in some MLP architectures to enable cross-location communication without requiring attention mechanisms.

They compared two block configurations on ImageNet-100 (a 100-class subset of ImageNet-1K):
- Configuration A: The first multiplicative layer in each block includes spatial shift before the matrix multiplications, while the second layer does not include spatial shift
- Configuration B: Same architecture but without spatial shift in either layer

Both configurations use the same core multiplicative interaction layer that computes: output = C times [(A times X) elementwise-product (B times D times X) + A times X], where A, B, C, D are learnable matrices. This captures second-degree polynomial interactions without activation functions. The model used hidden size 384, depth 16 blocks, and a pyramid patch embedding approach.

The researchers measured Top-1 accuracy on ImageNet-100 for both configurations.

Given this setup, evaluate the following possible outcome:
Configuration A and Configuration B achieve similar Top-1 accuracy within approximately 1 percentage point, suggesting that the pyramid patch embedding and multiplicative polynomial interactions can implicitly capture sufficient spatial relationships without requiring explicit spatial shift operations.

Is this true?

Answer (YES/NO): NO